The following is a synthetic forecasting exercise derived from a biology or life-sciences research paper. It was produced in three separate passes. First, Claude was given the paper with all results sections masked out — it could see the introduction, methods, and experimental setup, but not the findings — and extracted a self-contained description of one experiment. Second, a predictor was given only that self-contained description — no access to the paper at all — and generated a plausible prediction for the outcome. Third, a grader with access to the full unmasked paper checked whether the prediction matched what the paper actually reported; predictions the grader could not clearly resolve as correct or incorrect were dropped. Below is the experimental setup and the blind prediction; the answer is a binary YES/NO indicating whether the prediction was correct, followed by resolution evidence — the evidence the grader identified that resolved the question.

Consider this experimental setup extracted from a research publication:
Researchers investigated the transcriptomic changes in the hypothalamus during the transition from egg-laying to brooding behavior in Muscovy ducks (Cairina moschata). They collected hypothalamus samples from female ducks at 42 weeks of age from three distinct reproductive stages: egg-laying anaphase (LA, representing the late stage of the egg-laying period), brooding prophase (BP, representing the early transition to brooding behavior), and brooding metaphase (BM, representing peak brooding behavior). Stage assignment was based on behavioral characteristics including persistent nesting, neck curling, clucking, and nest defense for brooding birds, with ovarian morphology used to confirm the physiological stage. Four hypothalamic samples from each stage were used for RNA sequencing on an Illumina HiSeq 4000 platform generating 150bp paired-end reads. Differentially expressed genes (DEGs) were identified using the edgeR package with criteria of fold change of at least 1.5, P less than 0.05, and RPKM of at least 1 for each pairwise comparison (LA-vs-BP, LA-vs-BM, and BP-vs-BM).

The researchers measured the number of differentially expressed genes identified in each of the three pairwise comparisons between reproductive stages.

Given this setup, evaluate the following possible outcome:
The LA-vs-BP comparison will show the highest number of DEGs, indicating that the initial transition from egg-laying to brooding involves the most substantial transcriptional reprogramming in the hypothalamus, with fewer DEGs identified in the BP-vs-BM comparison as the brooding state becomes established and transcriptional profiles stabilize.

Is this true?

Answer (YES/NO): NO